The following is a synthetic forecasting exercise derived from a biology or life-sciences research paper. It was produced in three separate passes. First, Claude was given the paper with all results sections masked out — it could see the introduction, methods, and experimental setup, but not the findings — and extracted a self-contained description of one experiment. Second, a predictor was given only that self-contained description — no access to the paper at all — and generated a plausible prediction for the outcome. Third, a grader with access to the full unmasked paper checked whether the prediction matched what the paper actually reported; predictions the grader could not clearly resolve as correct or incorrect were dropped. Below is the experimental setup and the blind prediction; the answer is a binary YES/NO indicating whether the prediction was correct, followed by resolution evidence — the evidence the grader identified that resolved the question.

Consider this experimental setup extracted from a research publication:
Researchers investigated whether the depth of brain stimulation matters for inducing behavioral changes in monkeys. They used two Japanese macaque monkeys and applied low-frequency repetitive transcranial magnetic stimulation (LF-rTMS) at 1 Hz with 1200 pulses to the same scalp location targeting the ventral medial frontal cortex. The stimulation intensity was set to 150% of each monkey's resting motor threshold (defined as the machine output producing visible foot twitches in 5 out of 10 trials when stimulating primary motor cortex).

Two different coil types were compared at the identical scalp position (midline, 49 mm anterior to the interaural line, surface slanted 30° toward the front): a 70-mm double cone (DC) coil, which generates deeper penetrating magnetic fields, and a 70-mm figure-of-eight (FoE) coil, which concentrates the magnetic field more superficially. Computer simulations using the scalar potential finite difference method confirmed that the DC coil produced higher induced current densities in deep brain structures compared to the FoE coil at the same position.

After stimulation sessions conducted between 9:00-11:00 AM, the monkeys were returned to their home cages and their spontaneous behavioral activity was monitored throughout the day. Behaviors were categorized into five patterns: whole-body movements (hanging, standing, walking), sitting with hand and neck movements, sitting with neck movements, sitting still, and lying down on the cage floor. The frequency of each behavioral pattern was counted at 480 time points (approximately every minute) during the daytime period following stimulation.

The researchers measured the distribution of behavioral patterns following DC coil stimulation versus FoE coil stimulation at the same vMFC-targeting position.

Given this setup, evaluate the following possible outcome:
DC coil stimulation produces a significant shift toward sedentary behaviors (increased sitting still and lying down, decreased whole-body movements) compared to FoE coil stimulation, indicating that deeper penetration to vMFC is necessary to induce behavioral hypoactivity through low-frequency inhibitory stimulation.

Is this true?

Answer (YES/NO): YES